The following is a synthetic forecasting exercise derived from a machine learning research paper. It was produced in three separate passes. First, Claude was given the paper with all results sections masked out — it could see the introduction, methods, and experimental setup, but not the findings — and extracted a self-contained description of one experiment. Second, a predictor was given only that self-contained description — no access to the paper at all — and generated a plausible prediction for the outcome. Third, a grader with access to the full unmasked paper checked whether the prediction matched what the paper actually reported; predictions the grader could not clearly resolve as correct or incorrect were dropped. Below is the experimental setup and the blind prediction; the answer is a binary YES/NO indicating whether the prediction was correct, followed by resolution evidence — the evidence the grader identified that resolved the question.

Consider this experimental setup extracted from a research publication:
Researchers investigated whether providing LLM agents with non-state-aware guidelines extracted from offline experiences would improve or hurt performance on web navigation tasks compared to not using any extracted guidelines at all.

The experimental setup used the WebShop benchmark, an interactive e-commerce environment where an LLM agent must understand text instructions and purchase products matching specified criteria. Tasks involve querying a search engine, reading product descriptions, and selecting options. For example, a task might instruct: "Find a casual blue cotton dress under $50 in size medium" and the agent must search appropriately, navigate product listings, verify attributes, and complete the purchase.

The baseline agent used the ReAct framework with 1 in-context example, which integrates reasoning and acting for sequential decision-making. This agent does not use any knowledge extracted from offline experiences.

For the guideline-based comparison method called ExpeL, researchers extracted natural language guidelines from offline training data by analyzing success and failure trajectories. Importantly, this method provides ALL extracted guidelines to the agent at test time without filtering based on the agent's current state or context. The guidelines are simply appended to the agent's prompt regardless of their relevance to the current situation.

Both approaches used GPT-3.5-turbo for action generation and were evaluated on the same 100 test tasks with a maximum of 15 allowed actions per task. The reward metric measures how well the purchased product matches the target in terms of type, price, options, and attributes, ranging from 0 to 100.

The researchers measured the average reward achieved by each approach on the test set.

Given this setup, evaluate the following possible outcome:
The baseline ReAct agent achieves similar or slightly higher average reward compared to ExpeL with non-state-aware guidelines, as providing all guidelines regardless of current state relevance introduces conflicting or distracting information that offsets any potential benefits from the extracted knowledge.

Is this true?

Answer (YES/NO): NO